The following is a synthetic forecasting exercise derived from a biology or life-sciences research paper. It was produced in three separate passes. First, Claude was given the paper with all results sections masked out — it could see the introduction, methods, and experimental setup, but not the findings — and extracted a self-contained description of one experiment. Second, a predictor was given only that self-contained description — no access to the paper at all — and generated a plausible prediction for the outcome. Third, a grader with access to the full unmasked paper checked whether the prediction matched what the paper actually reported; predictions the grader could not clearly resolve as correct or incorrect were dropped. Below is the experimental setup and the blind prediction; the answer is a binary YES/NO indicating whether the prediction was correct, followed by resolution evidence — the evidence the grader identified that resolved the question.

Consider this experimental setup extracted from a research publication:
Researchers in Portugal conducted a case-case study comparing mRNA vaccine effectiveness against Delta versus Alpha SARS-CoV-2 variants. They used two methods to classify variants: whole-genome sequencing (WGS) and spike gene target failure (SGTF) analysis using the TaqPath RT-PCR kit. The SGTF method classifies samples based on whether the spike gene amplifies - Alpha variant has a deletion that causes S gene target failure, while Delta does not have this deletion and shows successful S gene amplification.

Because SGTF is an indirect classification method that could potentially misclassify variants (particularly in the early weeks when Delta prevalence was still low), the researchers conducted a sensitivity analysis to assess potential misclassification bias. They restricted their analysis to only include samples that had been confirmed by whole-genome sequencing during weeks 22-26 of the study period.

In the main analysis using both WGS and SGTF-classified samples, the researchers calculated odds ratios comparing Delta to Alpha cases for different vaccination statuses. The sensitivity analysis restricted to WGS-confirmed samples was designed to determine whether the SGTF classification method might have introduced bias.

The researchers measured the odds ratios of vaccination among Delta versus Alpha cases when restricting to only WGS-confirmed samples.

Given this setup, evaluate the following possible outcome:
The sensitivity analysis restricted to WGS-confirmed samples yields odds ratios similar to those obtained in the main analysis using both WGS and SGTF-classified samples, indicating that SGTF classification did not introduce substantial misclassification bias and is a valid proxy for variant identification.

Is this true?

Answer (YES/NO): NO